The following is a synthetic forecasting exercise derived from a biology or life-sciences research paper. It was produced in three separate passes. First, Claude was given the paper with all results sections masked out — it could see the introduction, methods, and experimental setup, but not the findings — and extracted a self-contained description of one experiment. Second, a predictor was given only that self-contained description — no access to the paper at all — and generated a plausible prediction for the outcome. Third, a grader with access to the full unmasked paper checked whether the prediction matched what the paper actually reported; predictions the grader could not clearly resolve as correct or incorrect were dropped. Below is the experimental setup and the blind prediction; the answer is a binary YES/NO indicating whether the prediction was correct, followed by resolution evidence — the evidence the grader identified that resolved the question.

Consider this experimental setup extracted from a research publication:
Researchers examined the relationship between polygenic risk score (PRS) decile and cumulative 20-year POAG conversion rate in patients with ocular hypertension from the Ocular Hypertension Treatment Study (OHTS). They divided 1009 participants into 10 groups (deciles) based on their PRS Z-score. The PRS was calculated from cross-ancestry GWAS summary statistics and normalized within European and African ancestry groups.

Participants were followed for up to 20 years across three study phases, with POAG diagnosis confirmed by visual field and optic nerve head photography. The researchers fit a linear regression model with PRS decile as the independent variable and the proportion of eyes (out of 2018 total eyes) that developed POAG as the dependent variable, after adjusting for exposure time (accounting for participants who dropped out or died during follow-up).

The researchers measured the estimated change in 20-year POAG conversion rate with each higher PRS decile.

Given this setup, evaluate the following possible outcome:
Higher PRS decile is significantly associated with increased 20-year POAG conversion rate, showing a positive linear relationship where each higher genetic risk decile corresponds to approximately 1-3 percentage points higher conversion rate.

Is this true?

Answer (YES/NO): YES